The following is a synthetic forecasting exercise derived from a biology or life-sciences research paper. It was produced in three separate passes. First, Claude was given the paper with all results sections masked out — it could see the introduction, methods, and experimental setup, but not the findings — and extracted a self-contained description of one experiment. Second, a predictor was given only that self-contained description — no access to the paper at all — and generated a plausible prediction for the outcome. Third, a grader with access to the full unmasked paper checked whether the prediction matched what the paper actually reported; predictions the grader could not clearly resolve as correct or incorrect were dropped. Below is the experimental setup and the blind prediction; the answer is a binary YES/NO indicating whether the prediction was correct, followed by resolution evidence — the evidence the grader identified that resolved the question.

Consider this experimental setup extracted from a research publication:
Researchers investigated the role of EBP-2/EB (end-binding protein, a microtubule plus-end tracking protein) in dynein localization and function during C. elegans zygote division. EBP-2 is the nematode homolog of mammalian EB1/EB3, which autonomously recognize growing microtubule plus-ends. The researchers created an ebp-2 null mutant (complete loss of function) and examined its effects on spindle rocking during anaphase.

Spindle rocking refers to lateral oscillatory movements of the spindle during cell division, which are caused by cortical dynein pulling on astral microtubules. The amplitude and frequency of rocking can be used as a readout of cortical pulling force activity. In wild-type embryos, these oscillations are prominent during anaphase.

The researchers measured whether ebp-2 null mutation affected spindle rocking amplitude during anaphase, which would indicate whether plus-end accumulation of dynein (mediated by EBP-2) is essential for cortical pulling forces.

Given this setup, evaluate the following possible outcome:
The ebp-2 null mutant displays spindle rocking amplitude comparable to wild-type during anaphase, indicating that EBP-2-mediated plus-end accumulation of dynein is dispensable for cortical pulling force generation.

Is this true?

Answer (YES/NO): NO